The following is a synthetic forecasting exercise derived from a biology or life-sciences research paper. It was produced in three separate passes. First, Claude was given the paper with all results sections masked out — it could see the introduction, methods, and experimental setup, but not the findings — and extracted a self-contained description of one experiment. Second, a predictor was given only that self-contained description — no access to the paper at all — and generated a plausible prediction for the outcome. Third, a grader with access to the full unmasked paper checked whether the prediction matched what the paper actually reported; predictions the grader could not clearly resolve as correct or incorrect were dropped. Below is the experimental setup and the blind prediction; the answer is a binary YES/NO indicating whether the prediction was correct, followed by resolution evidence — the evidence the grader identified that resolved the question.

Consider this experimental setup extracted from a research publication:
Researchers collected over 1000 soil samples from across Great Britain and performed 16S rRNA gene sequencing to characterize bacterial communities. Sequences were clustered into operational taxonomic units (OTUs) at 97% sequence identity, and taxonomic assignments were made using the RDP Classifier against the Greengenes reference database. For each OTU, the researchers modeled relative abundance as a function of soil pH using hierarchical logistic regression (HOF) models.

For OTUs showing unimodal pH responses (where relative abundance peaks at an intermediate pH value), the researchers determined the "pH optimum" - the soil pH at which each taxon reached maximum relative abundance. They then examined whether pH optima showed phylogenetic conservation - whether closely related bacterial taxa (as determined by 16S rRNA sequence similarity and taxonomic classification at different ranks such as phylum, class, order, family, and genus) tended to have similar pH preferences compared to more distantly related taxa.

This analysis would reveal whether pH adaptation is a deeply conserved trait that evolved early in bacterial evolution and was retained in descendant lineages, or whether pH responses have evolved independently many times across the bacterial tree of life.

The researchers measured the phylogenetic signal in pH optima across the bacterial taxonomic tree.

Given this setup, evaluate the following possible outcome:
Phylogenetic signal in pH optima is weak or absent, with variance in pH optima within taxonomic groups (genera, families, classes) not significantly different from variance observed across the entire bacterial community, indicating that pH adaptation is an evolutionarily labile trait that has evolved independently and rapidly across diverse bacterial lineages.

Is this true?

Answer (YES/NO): YES